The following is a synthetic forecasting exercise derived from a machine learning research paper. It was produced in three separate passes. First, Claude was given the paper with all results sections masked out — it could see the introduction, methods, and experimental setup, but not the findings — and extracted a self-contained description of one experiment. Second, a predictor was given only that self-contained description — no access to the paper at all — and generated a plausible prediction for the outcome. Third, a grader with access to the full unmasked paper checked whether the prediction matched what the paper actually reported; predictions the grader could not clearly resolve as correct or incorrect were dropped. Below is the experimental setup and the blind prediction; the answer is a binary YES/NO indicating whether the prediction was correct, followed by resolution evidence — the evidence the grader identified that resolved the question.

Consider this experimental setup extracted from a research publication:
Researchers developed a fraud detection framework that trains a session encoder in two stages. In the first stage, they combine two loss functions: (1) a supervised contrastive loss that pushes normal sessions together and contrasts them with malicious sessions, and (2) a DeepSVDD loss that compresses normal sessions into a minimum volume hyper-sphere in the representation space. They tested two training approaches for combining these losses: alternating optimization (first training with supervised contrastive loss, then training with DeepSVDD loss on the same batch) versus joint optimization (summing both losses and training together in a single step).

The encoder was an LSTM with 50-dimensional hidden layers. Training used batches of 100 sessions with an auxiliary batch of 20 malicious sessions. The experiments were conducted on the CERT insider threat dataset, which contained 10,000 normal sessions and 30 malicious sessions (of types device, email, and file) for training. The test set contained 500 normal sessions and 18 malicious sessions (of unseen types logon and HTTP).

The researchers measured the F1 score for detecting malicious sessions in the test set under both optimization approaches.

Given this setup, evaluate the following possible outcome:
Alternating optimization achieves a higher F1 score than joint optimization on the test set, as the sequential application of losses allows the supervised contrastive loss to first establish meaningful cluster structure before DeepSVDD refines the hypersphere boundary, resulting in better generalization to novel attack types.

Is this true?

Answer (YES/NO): YES